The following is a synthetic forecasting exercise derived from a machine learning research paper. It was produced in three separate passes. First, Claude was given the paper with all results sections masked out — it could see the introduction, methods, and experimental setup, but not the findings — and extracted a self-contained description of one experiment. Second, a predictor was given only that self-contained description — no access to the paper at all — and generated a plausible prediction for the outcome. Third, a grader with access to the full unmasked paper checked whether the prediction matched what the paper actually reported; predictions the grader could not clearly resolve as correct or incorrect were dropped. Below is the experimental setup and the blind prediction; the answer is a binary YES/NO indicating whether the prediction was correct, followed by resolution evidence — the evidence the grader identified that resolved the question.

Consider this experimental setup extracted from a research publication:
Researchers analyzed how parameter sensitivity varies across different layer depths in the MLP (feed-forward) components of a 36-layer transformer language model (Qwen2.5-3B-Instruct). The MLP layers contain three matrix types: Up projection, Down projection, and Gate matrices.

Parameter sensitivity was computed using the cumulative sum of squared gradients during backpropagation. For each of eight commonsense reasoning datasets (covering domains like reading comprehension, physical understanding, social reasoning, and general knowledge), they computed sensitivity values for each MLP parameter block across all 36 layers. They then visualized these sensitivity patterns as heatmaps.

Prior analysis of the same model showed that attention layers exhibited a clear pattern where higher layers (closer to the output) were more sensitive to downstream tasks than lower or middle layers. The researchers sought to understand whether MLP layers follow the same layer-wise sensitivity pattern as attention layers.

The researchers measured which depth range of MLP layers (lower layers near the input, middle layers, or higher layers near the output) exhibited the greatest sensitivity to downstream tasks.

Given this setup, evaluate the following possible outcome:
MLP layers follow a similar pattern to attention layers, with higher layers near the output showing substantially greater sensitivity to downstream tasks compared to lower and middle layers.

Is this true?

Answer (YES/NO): NO